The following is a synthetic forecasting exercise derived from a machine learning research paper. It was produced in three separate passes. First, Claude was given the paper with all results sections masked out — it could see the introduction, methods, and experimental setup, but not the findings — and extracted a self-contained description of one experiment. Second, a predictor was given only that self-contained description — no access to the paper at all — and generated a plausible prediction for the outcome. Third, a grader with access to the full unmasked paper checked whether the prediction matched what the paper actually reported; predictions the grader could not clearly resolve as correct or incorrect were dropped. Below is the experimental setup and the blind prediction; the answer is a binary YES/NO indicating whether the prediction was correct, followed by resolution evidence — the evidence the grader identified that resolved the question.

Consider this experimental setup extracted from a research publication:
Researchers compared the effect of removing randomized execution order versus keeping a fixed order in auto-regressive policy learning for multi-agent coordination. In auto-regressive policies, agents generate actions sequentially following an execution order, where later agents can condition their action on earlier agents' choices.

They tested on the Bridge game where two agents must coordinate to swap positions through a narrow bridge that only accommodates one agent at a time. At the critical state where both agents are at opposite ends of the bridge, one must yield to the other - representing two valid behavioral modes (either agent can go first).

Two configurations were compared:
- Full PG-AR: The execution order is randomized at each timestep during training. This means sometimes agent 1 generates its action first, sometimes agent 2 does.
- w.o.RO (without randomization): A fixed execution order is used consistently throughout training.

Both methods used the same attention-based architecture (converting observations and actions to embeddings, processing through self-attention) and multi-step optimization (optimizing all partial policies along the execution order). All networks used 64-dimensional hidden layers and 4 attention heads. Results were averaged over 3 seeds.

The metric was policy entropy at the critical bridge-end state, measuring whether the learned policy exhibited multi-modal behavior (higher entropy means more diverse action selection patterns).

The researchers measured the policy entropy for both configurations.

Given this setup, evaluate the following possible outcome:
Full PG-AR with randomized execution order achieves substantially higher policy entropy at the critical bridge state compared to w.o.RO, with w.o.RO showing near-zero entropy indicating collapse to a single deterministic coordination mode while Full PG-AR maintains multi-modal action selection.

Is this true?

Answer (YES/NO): NO